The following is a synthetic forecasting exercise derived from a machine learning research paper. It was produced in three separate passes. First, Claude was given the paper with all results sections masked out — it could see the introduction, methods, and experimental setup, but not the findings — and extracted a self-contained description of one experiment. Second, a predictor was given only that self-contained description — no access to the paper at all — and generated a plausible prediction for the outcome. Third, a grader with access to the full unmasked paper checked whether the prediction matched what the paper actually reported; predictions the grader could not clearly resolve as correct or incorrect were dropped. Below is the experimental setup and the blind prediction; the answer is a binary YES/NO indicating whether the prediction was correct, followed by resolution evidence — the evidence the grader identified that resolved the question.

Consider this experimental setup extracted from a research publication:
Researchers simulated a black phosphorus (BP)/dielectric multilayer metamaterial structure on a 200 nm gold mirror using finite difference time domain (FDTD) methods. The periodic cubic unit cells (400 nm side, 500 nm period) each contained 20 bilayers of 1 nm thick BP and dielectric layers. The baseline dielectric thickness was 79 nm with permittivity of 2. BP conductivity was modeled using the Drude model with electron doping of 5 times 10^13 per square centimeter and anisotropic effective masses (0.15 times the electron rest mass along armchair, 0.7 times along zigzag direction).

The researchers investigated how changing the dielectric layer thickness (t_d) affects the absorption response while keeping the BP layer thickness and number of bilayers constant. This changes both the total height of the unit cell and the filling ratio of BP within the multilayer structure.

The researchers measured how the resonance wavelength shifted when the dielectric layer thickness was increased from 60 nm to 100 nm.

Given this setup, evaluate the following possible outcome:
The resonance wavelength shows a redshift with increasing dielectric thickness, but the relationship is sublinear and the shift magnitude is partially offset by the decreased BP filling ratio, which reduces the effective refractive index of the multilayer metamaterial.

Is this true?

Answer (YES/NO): YES